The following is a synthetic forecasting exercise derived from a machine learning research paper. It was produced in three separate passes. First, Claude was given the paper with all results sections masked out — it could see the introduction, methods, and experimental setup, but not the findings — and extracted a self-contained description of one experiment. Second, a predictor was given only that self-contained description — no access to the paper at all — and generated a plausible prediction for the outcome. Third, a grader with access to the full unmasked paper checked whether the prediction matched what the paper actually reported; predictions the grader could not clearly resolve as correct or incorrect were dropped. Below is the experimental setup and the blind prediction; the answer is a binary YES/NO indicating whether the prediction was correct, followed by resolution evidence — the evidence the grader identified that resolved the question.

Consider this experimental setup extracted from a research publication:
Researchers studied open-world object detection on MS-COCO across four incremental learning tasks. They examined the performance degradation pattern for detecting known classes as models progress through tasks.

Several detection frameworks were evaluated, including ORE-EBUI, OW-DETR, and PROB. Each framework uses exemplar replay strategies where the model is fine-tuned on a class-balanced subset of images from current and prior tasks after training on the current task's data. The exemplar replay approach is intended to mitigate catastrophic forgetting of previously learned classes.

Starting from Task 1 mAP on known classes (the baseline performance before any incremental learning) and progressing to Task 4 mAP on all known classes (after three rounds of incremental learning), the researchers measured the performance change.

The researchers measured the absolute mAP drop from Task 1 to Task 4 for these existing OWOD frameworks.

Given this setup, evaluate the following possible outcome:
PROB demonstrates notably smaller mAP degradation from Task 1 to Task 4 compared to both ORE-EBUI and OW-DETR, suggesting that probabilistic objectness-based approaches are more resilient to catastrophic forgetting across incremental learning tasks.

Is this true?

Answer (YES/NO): NO